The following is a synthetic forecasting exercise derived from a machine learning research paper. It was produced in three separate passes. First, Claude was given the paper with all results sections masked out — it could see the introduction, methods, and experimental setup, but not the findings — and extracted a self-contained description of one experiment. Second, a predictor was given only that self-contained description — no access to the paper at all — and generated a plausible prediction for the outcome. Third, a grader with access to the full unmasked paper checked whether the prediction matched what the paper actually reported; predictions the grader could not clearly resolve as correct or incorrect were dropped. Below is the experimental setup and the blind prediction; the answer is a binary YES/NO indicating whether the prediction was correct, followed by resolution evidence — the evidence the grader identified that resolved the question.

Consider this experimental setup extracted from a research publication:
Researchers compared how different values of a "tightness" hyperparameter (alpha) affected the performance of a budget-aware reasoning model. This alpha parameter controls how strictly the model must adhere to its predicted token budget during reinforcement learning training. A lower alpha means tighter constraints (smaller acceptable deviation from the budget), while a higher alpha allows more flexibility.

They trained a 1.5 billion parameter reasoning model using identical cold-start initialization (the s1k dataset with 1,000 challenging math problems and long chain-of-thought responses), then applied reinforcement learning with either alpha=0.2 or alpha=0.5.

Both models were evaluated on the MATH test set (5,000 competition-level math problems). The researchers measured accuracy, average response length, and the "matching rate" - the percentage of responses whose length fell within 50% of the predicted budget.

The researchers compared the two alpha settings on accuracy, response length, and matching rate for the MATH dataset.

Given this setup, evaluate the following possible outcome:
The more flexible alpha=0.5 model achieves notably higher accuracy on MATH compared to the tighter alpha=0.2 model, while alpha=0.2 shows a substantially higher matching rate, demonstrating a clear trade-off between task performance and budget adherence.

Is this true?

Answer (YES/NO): NO